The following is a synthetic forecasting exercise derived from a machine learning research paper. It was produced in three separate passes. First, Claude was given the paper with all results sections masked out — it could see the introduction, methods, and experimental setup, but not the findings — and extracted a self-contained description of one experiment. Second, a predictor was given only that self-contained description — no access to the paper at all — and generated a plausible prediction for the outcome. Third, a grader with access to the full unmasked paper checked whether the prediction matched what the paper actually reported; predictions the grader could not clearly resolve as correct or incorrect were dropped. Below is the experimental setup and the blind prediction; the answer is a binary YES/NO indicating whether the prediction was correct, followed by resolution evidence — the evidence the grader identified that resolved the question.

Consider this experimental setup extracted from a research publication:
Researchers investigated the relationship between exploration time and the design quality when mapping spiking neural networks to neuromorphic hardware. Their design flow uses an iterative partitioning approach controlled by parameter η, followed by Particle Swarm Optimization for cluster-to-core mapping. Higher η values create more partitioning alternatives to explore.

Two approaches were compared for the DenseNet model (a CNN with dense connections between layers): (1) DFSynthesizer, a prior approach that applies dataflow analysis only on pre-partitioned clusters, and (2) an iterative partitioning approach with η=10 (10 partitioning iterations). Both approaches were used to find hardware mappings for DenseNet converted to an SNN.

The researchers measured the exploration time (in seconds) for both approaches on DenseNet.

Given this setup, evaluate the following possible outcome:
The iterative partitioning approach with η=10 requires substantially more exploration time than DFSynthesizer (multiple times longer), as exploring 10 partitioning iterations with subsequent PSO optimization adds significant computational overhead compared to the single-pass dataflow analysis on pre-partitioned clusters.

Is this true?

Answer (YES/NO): YES